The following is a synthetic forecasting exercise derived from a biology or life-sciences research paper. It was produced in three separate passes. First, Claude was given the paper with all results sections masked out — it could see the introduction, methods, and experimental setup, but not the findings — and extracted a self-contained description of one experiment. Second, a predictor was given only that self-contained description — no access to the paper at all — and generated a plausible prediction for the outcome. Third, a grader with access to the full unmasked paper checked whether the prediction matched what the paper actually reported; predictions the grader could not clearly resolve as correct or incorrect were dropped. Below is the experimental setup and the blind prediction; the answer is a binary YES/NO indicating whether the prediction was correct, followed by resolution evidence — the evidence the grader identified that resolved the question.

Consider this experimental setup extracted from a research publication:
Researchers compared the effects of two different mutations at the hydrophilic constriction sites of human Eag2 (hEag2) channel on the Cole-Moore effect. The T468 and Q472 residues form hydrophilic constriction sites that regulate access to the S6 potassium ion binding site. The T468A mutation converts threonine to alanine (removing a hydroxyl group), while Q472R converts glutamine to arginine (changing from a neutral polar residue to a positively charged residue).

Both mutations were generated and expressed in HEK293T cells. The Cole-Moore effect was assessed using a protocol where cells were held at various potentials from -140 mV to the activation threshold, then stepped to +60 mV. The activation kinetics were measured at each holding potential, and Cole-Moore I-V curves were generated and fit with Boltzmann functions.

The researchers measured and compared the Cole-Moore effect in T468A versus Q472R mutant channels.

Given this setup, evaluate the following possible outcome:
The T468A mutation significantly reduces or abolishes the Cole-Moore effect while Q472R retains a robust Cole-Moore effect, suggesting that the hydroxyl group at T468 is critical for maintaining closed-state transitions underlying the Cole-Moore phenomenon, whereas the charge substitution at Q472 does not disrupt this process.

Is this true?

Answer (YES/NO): NO